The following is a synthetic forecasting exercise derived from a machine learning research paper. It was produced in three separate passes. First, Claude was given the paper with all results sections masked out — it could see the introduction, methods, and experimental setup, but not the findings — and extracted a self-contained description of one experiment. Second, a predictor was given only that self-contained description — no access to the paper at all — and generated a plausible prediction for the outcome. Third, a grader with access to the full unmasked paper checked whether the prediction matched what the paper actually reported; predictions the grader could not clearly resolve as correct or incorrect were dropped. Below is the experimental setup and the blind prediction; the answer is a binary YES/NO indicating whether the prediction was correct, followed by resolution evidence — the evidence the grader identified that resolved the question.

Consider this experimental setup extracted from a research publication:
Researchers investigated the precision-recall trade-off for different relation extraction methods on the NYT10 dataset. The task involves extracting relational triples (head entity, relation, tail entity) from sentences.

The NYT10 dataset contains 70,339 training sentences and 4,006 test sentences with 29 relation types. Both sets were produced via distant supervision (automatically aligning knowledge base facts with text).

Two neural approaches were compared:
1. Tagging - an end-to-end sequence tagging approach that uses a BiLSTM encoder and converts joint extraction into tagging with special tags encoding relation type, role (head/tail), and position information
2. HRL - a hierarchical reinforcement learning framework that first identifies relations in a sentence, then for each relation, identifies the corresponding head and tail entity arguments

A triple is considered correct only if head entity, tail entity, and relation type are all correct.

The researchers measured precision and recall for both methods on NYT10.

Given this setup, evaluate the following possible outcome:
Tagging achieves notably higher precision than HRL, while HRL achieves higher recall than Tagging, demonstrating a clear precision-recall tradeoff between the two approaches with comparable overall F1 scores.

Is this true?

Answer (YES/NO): NO